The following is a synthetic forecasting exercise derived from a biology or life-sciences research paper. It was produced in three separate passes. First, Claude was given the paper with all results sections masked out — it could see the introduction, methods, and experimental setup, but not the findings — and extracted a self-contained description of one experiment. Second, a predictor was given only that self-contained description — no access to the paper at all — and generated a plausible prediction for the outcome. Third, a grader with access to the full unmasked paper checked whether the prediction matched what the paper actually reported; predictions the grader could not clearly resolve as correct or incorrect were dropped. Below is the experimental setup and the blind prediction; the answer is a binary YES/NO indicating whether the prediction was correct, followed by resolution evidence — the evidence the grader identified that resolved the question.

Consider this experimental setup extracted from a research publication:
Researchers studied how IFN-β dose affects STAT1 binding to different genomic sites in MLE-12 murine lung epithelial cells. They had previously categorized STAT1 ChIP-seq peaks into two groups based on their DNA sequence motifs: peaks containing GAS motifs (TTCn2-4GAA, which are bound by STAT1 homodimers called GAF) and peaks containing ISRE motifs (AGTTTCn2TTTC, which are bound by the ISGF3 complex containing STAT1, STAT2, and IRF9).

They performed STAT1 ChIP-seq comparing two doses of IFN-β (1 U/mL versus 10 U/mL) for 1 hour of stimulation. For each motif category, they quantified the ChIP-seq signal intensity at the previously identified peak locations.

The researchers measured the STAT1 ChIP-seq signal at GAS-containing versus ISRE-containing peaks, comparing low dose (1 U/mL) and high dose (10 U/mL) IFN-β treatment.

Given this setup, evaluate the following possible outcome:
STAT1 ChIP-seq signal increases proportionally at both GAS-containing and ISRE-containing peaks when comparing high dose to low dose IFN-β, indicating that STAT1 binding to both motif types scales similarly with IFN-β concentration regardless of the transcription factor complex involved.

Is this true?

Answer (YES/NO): NO